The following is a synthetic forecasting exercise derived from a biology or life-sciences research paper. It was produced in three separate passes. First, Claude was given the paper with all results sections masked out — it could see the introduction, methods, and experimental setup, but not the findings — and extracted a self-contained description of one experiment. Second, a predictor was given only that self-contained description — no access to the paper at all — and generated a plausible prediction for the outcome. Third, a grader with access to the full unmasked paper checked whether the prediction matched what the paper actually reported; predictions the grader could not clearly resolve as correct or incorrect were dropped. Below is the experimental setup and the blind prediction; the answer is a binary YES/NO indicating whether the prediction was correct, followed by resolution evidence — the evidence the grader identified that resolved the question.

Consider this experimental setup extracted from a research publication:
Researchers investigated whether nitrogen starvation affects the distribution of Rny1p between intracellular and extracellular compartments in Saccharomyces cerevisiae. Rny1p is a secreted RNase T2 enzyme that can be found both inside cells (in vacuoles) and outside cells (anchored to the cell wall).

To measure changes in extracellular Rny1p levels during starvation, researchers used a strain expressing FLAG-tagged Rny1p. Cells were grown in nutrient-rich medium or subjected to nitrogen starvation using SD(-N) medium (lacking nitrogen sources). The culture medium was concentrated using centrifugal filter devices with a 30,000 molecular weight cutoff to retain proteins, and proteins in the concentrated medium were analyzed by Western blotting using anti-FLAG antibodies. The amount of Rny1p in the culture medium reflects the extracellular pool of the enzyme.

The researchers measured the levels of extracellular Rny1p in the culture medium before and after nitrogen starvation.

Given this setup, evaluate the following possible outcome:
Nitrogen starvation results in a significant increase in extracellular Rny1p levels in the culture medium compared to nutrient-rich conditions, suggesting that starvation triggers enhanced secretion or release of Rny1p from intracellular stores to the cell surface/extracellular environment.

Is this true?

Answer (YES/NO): NO